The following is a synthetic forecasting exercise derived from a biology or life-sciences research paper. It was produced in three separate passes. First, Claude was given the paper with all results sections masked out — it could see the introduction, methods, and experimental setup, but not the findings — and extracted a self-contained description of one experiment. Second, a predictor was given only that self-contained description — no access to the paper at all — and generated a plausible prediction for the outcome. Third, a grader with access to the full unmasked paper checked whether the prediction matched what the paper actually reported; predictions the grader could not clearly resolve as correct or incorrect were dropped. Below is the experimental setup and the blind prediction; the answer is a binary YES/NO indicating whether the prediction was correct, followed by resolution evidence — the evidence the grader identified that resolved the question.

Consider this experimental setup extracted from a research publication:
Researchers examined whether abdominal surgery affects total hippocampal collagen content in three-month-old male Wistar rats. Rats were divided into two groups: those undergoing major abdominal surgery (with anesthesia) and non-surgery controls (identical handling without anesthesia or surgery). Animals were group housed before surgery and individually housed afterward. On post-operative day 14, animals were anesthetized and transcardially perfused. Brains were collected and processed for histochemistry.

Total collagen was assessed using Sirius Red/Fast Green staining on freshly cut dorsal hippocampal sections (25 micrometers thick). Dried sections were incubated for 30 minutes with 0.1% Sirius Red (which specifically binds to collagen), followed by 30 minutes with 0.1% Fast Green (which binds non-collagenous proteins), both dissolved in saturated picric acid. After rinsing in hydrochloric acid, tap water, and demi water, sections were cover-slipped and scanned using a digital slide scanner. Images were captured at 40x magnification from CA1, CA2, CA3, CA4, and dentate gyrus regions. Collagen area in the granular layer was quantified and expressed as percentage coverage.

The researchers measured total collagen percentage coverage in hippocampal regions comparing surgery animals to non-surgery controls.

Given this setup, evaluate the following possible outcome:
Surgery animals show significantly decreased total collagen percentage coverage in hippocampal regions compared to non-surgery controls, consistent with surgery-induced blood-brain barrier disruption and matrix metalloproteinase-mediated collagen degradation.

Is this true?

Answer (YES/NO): NO